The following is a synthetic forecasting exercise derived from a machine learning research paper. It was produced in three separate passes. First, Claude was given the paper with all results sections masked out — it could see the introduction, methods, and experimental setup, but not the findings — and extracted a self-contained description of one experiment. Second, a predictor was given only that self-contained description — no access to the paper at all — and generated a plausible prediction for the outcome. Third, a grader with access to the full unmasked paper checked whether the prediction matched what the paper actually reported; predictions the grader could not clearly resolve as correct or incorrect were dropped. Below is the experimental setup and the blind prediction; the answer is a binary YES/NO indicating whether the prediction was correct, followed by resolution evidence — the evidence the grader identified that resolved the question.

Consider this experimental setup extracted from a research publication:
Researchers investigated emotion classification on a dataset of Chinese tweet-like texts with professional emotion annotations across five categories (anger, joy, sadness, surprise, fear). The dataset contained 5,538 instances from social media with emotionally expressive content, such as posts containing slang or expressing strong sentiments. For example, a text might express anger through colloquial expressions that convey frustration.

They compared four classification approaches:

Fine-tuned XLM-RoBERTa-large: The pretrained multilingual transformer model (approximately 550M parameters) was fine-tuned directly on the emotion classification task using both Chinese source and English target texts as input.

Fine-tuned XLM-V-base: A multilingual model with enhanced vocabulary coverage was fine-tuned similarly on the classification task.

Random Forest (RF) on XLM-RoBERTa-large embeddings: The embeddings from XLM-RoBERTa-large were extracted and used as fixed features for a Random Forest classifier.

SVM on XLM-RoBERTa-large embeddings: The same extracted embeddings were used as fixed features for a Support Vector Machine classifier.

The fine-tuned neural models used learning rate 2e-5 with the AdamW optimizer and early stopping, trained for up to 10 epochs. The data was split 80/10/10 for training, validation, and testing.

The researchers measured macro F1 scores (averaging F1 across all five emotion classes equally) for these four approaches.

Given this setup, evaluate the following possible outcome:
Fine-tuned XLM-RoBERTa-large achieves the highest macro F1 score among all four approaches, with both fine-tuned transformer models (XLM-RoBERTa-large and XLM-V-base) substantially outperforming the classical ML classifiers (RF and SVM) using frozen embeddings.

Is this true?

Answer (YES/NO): NO